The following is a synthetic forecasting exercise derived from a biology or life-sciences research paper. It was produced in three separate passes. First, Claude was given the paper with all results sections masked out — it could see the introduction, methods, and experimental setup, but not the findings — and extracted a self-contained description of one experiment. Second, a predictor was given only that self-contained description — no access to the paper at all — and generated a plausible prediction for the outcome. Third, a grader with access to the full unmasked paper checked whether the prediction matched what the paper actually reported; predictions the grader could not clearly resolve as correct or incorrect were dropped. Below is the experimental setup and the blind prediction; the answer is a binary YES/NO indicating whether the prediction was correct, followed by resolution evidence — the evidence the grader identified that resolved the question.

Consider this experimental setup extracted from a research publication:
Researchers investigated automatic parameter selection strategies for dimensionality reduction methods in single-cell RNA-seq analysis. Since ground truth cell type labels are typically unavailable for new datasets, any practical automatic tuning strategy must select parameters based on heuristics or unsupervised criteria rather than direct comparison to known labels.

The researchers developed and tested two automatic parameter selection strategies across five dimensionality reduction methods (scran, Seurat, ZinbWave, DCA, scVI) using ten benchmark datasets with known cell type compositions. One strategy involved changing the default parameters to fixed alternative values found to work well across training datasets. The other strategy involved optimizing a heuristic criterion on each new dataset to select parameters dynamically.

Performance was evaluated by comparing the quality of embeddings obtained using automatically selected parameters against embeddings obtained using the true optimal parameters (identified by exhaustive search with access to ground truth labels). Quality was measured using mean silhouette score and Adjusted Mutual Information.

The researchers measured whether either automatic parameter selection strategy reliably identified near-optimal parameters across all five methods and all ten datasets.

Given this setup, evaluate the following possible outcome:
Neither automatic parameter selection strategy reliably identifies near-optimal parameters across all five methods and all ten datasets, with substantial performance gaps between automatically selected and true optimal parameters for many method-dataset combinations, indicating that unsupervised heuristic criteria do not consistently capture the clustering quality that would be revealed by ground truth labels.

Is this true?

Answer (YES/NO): YES